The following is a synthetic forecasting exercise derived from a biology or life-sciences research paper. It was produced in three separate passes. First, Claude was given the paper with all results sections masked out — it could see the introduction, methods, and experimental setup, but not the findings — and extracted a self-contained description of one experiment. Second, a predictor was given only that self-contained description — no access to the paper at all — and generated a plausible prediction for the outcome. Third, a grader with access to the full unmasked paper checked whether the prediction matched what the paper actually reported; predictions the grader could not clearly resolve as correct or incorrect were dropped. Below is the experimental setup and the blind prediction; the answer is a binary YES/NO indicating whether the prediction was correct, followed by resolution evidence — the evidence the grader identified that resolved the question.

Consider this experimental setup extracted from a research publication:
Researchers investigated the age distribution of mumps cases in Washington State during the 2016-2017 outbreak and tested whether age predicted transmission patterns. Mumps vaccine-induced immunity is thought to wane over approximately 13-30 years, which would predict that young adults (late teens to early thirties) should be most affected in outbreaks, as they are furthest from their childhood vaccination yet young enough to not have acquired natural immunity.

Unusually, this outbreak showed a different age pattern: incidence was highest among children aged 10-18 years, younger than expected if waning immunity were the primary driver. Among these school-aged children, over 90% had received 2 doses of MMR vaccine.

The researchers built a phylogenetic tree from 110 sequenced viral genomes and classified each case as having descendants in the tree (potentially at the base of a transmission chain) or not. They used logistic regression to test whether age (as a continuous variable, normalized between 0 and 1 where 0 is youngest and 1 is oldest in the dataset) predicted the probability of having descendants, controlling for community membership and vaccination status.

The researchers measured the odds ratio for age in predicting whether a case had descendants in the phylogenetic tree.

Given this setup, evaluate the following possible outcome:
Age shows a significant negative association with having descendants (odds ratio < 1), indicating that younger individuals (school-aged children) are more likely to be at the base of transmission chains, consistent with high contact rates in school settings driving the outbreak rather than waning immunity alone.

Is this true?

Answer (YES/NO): NO